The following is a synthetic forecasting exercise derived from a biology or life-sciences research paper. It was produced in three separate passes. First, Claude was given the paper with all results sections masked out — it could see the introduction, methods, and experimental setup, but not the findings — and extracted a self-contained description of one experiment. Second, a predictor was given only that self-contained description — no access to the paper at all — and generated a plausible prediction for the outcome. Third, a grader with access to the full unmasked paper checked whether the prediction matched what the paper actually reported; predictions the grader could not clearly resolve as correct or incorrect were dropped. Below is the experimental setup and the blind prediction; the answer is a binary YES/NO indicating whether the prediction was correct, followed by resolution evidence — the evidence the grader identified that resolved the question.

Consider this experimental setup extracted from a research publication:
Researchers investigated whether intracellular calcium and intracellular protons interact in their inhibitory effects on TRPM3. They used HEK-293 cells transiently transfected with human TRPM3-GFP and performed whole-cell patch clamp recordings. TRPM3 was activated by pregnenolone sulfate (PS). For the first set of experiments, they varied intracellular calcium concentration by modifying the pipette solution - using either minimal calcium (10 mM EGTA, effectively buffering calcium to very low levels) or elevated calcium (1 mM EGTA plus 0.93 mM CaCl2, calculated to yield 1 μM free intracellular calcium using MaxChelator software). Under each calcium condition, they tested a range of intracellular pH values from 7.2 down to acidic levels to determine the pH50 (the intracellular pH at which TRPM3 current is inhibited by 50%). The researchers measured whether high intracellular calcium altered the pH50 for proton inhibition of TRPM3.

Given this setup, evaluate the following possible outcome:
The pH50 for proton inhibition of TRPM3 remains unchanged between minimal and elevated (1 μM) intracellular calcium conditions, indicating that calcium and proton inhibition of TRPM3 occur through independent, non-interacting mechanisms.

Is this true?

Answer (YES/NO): YES